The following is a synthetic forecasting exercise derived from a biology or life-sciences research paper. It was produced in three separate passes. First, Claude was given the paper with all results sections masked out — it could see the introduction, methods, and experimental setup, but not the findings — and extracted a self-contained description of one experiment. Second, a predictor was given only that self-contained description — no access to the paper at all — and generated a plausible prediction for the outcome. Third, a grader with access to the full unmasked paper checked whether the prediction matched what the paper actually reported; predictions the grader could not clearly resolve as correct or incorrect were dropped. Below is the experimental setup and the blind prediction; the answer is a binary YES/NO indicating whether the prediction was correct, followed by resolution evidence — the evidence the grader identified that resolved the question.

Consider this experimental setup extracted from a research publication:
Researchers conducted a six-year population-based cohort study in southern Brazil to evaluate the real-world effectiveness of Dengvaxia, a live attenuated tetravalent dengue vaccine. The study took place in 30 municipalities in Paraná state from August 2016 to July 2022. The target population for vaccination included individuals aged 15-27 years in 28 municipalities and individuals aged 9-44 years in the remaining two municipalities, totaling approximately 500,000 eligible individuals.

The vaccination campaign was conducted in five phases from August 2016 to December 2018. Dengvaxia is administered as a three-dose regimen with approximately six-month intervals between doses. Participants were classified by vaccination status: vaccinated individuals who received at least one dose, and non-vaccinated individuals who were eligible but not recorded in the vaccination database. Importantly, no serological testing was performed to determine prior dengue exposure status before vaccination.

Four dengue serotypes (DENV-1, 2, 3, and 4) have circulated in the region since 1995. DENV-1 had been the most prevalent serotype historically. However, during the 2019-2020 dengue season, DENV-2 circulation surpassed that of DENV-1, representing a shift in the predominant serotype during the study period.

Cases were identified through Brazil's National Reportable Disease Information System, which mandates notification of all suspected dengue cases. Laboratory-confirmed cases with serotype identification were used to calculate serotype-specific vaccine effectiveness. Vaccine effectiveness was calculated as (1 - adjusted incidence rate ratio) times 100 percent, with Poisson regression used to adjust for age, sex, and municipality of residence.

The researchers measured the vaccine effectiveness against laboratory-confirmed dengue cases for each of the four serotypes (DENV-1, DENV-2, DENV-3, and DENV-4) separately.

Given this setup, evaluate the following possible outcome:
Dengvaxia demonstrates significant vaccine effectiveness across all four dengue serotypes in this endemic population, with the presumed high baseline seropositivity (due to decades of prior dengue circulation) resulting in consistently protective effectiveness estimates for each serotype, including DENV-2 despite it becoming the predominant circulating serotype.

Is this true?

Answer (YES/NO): NO